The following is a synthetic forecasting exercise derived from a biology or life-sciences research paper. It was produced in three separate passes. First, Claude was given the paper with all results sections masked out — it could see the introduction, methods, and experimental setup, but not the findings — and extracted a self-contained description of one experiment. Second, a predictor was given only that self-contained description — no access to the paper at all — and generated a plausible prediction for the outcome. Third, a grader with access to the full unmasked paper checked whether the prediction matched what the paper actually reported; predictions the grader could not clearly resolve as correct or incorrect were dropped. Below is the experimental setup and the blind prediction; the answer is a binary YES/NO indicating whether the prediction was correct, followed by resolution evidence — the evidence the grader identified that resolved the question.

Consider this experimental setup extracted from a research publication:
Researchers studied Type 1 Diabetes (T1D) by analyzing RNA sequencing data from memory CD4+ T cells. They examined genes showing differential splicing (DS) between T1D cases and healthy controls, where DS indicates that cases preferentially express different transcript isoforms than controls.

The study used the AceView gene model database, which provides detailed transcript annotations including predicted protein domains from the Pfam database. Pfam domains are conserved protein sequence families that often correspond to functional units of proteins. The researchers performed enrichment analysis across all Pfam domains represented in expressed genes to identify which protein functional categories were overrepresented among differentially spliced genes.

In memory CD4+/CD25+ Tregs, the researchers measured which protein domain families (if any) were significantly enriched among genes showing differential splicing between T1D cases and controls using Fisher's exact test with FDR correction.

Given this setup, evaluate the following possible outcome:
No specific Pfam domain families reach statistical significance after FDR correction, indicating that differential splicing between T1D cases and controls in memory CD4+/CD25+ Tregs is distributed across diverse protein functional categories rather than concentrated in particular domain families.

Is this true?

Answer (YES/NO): NO